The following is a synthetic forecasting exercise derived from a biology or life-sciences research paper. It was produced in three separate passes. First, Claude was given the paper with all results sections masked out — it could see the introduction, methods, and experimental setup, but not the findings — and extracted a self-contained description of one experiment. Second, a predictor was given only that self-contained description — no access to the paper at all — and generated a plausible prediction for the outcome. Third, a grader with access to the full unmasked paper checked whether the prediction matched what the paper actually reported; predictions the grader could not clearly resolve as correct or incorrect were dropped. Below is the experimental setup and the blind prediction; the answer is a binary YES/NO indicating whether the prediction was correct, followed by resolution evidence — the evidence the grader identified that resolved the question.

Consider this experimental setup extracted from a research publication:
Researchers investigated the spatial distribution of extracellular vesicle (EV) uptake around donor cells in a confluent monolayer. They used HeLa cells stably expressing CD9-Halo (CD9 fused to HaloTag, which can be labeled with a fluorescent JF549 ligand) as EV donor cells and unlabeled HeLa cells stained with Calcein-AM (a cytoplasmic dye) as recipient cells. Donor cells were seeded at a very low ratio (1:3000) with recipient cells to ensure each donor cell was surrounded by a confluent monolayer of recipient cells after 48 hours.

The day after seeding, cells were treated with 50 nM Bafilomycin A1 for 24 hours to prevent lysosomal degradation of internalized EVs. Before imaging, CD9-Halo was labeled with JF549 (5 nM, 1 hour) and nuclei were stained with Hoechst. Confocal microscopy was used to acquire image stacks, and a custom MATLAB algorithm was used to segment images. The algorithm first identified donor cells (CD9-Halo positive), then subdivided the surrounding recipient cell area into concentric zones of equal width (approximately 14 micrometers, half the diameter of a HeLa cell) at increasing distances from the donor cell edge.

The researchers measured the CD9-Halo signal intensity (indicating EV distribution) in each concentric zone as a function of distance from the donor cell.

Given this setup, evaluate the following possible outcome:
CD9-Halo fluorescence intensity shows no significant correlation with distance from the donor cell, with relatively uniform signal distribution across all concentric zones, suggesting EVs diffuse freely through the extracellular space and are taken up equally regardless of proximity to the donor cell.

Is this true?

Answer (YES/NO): NO